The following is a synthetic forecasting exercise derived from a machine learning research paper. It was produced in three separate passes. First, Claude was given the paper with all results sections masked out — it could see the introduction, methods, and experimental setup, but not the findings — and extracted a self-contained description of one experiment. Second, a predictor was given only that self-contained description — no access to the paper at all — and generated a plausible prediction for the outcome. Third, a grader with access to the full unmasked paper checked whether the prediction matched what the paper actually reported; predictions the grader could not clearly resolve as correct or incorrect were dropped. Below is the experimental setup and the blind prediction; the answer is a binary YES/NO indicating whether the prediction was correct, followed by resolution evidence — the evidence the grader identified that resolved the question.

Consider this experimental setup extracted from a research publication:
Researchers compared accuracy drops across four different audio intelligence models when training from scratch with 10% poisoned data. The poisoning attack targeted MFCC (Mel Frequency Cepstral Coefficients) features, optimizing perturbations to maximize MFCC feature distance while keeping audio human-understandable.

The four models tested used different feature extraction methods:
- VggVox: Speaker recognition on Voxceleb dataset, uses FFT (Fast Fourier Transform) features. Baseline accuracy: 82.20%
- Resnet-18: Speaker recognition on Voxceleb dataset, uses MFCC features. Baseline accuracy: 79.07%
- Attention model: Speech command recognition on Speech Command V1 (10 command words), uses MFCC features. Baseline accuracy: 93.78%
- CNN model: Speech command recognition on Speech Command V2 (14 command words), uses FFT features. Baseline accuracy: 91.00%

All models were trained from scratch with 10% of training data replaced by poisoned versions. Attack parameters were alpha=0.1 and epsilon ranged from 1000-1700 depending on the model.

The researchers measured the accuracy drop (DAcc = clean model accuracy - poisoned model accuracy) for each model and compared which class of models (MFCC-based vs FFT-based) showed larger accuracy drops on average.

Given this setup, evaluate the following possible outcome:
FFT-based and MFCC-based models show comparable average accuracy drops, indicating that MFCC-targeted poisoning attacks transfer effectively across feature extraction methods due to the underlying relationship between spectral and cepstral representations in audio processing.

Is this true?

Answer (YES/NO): NO